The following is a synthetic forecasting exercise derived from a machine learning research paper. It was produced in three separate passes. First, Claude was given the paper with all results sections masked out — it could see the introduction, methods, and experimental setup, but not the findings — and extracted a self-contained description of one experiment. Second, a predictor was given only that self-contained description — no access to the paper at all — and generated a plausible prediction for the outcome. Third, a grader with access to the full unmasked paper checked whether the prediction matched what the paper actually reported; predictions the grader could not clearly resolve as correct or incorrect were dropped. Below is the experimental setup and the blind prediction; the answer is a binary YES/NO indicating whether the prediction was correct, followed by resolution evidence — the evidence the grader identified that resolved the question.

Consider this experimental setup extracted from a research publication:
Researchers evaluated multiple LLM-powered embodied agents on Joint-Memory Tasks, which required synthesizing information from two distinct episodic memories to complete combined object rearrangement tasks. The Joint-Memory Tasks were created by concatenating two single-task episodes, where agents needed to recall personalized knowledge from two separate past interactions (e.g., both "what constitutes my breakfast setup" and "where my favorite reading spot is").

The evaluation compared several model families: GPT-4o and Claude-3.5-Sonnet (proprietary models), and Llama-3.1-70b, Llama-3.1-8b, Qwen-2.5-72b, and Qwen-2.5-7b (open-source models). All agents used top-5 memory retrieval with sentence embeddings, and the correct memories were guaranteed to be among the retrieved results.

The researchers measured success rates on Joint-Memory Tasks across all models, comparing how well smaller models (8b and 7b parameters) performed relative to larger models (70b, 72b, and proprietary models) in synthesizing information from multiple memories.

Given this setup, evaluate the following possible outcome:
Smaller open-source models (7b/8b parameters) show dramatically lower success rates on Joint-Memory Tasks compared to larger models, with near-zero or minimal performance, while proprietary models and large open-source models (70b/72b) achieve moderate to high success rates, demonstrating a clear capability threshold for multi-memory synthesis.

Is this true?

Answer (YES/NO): NO